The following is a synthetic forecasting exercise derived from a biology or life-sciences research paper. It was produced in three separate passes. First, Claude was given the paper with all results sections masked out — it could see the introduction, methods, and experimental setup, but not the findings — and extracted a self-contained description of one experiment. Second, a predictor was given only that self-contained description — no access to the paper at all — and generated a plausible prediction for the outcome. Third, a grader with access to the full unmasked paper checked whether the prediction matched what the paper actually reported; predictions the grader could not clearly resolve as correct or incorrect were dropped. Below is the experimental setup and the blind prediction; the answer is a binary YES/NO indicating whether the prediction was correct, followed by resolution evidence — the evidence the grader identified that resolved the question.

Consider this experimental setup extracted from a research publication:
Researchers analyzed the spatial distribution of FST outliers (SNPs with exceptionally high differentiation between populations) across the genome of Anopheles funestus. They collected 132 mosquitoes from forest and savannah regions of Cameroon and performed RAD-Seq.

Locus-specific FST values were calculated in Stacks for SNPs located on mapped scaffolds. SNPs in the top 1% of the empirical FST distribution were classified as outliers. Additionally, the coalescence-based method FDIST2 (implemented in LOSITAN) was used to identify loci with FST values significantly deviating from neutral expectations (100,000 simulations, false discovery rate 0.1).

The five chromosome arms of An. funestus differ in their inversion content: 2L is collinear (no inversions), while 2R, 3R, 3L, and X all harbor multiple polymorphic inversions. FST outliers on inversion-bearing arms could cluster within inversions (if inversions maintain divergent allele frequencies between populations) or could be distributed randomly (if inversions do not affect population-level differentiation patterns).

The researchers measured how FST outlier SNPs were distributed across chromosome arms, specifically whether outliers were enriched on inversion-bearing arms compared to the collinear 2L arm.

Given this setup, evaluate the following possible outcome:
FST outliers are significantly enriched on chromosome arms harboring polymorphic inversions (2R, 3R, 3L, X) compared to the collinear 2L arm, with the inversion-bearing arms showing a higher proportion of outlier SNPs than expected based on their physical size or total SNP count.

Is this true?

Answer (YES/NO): NO